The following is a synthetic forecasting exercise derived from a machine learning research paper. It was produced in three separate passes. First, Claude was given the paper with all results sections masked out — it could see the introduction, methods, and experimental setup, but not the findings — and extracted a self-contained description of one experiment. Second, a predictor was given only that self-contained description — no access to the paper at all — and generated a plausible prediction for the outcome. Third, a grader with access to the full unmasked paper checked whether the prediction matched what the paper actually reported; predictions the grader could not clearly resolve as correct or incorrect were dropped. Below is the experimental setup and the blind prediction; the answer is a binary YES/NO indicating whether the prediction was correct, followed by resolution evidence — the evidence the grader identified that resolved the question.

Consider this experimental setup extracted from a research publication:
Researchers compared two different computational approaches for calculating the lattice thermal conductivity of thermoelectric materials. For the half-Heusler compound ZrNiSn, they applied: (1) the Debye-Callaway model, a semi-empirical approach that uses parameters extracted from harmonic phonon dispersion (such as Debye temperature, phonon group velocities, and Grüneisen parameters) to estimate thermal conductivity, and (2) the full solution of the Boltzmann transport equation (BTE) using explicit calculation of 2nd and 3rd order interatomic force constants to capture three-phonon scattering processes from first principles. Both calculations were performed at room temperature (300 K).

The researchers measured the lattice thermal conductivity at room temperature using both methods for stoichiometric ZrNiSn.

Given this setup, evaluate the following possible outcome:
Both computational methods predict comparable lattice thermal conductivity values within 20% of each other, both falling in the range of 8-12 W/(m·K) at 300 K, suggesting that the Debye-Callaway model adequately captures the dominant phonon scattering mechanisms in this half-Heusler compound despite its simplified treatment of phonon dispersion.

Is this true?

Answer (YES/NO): NO